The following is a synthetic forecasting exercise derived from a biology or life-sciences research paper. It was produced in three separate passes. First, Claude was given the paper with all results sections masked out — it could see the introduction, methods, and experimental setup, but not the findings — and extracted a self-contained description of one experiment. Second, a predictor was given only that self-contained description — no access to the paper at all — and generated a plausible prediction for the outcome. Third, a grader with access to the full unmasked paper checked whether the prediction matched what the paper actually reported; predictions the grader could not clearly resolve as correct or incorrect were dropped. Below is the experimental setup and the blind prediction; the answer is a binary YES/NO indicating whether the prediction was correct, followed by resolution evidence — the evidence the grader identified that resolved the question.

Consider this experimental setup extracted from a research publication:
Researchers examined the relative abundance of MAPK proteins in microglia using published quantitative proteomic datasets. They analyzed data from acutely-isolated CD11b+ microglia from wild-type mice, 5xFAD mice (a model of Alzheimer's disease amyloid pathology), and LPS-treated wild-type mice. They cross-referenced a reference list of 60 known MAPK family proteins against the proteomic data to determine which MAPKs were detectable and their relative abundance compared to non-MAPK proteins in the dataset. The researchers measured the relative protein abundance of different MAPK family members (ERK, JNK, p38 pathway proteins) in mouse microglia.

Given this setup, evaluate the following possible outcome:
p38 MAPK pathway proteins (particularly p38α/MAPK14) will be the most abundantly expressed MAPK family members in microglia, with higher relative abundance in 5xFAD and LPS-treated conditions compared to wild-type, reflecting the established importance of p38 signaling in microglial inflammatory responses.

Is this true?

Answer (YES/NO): NO